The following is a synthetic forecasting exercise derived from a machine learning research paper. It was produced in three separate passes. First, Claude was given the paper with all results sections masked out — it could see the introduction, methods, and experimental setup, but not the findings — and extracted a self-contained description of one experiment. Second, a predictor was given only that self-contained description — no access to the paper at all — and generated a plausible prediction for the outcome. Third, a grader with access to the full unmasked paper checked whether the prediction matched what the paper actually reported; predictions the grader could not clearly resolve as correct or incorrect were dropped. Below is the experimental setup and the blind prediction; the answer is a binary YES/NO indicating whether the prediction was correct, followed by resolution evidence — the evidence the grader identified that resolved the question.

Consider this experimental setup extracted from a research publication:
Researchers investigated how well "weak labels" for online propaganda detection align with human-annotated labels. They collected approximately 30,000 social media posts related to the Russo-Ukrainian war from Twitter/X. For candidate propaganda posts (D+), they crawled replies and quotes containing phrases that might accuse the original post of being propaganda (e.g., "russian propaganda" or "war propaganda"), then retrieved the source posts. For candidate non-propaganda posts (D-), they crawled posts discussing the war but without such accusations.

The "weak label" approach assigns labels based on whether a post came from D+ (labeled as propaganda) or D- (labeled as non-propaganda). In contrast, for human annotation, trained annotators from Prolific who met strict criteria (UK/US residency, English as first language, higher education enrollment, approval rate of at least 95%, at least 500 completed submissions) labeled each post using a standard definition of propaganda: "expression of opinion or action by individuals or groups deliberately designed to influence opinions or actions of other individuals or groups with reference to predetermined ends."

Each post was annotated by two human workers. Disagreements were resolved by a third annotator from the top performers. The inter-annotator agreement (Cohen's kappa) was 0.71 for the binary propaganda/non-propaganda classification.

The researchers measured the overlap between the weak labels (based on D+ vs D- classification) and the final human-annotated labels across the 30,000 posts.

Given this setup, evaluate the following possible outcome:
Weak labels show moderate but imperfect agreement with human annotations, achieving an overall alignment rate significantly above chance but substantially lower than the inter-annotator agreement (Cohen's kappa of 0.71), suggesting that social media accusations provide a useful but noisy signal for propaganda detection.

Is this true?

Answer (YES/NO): NO